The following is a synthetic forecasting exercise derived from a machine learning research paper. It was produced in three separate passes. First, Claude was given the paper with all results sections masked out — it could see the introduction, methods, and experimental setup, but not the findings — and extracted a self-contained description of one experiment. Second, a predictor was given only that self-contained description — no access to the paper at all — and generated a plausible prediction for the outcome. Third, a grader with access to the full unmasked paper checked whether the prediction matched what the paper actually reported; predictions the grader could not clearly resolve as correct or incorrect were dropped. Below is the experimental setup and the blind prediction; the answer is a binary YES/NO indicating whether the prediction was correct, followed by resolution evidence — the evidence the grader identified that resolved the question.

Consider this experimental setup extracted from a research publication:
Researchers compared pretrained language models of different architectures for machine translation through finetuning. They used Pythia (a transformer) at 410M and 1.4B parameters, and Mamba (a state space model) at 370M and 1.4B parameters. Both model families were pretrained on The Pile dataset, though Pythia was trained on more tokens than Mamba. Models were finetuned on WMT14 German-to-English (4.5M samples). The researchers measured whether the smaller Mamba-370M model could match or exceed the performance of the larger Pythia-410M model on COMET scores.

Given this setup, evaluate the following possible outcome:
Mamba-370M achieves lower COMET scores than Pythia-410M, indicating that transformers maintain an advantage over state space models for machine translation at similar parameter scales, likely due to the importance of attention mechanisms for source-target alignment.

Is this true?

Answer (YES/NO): YES